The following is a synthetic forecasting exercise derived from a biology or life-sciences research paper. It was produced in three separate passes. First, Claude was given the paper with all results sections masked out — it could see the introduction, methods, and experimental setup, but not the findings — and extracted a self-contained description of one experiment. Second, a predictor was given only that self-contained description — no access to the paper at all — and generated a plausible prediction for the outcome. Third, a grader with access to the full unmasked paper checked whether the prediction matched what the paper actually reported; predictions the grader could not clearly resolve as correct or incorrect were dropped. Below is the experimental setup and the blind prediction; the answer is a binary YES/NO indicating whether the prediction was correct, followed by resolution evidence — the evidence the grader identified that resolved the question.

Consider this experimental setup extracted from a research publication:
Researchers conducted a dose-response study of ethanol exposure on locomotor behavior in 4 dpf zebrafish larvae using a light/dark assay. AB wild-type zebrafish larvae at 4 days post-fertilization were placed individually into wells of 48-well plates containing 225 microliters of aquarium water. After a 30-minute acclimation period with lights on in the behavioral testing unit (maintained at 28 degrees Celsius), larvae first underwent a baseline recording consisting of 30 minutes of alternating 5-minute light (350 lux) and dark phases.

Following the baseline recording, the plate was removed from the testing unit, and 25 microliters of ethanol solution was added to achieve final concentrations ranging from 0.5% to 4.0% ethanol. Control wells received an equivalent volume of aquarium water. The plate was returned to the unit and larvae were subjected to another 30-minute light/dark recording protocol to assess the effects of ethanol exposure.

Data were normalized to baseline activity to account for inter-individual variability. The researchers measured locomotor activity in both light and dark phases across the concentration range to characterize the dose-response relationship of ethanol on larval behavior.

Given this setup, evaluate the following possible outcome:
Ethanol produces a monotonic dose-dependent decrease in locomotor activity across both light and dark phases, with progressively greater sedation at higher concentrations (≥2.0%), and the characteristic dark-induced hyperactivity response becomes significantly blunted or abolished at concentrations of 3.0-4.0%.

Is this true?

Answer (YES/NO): NO